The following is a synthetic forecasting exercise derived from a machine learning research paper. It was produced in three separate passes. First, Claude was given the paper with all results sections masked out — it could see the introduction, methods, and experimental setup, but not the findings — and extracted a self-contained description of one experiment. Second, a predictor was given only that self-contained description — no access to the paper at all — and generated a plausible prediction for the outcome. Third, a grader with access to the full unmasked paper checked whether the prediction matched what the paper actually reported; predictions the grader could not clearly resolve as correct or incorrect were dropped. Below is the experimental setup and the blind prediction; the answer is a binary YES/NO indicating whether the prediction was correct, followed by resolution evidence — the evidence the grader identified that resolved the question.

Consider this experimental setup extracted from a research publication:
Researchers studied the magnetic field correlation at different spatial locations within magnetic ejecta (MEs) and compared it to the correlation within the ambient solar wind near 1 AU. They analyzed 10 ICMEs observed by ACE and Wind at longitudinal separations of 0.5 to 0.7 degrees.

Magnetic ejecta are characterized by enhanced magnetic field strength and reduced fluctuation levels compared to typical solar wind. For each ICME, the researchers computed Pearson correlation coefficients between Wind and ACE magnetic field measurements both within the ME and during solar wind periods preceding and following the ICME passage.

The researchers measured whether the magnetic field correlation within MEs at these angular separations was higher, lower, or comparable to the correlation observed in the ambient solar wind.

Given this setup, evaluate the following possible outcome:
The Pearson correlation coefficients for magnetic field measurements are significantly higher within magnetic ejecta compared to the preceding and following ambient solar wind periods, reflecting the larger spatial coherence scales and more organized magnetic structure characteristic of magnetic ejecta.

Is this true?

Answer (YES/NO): YES